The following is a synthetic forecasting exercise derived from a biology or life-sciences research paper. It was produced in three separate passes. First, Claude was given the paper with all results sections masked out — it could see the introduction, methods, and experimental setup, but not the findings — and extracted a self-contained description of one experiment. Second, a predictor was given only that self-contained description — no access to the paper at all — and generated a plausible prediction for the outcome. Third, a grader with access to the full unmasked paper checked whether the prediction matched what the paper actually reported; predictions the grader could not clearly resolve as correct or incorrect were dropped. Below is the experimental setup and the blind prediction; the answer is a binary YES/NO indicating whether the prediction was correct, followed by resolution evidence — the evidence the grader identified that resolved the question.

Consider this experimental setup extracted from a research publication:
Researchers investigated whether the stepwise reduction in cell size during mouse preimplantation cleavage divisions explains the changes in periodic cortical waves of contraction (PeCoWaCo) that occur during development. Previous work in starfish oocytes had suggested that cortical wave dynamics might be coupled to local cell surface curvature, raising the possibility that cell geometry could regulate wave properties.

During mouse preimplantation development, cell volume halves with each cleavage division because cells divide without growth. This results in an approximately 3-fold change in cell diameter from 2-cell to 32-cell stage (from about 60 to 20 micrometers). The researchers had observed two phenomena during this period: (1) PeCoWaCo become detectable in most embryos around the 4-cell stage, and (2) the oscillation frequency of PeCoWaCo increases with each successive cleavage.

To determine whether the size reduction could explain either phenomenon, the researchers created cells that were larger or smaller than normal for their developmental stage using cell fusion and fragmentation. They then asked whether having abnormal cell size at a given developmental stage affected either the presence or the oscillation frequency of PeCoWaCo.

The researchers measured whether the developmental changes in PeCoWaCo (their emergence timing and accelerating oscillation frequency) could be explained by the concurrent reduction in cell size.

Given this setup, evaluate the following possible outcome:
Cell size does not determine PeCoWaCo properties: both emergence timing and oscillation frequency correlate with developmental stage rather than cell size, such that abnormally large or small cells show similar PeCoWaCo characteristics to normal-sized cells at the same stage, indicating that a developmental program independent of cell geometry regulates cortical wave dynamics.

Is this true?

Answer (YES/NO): YES